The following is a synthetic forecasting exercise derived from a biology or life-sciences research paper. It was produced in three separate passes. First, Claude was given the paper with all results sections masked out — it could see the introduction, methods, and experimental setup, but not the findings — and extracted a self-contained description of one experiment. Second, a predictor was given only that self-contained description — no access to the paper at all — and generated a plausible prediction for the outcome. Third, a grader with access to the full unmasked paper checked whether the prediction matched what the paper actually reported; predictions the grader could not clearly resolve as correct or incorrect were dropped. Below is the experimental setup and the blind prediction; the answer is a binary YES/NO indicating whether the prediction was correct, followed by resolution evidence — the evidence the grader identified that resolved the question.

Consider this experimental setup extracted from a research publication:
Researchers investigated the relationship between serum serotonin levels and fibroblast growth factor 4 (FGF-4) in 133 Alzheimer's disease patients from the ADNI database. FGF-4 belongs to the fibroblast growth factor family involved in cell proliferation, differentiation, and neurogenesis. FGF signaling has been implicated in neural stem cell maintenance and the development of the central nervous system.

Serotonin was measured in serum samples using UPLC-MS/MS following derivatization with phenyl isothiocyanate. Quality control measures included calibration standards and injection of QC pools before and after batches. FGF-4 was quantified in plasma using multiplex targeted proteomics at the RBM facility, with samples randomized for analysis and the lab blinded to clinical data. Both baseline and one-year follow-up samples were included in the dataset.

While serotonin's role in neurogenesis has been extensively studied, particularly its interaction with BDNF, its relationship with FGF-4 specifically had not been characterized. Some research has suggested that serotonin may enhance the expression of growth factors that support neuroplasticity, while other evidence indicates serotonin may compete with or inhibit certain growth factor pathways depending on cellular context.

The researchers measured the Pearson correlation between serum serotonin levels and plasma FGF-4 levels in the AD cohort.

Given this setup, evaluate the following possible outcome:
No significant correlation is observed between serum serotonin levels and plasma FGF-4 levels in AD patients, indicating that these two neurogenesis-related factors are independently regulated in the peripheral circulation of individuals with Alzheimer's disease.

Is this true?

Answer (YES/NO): NO